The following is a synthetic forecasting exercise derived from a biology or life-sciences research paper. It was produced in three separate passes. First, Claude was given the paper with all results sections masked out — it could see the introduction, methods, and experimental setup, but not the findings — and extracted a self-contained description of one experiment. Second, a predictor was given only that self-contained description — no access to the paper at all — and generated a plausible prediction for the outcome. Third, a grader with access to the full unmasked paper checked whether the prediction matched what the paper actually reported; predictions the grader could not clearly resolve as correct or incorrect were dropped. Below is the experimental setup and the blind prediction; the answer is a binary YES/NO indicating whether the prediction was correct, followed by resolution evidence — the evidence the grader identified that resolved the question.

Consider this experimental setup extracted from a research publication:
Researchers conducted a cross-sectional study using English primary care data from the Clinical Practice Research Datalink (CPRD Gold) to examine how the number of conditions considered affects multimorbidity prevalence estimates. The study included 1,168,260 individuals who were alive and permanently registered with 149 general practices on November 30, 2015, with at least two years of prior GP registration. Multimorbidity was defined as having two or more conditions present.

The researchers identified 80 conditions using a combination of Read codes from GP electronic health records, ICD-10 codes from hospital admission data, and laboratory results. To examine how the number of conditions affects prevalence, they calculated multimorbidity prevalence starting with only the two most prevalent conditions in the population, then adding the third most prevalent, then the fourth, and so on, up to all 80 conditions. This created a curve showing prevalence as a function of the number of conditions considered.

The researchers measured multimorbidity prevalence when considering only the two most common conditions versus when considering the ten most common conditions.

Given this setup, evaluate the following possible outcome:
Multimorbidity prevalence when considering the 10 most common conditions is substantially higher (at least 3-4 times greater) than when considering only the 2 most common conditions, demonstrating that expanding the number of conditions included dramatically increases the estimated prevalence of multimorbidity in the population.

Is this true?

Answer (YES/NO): YES